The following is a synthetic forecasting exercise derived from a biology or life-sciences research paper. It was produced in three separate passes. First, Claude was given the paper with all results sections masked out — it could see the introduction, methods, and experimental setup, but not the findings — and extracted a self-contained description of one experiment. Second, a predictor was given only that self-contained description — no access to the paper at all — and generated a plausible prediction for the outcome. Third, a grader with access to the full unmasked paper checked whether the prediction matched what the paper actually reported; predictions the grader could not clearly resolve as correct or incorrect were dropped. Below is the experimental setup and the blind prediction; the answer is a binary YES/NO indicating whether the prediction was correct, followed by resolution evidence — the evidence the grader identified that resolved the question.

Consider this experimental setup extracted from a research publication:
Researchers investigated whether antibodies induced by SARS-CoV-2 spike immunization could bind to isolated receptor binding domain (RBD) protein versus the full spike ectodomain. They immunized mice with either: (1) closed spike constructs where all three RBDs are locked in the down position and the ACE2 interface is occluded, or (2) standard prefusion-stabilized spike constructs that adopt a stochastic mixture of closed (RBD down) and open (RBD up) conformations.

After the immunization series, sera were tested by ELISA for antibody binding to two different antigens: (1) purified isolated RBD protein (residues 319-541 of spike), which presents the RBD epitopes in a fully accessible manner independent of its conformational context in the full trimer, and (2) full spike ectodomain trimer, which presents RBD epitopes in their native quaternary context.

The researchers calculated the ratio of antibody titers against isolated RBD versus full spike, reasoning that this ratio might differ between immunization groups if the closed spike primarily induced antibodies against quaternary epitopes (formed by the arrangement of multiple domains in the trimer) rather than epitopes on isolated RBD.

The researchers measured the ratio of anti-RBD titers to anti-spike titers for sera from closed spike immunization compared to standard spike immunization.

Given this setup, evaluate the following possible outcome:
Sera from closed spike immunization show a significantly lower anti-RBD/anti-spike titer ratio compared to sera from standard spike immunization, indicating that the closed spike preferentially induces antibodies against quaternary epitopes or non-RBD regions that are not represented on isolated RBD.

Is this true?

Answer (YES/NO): NO